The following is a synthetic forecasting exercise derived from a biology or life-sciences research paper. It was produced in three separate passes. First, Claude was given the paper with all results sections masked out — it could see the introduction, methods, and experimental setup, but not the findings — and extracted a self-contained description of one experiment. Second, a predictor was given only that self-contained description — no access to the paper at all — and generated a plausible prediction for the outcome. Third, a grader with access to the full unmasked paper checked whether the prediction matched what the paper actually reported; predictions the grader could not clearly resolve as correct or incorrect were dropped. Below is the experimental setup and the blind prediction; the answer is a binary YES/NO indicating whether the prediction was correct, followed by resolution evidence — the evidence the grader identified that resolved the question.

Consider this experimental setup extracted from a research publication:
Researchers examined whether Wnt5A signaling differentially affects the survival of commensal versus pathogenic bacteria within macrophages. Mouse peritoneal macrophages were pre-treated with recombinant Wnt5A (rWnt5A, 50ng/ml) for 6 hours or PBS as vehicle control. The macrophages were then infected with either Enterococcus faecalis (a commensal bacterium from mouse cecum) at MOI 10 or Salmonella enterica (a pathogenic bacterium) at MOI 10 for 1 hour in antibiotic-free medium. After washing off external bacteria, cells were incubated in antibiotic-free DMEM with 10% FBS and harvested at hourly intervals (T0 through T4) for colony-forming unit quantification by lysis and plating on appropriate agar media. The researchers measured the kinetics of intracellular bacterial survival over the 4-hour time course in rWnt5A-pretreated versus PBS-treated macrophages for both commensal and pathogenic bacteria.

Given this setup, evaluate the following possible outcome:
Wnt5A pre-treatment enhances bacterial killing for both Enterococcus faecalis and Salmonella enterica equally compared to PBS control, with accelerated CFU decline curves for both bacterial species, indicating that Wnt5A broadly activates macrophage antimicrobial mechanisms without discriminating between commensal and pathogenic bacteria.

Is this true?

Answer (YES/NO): NO